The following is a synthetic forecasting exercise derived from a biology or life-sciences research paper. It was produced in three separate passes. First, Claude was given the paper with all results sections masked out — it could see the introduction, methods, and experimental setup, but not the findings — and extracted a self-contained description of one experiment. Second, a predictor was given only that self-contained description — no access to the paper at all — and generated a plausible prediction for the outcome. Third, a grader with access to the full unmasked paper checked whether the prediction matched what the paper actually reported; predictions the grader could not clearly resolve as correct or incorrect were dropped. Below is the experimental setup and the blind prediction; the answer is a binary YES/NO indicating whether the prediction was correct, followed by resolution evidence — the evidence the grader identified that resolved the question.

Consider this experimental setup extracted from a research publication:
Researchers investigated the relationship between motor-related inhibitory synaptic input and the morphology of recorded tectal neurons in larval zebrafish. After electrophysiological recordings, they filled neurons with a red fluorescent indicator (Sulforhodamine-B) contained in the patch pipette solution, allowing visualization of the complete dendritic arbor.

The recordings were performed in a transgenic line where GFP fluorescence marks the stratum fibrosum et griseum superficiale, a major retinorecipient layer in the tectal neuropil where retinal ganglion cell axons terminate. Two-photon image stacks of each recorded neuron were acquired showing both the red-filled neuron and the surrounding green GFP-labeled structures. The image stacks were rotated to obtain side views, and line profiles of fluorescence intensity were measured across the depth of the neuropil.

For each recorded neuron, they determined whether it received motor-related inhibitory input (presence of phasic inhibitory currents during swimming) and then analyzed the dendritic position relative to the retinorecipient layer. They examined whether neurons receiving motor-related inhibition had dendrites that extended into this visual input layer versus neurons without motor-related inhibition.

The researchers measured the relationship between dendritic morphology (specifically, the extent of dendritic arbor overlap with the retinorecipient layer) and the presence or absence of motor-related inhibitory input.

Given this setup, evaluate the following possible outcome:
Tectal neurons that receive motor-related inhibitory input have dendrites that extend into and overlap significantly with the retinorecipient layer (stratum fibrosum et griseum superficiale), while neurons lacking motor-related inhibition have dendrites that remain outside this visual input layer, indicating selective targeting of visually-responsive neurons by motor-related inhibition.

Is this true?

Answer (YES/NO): NO